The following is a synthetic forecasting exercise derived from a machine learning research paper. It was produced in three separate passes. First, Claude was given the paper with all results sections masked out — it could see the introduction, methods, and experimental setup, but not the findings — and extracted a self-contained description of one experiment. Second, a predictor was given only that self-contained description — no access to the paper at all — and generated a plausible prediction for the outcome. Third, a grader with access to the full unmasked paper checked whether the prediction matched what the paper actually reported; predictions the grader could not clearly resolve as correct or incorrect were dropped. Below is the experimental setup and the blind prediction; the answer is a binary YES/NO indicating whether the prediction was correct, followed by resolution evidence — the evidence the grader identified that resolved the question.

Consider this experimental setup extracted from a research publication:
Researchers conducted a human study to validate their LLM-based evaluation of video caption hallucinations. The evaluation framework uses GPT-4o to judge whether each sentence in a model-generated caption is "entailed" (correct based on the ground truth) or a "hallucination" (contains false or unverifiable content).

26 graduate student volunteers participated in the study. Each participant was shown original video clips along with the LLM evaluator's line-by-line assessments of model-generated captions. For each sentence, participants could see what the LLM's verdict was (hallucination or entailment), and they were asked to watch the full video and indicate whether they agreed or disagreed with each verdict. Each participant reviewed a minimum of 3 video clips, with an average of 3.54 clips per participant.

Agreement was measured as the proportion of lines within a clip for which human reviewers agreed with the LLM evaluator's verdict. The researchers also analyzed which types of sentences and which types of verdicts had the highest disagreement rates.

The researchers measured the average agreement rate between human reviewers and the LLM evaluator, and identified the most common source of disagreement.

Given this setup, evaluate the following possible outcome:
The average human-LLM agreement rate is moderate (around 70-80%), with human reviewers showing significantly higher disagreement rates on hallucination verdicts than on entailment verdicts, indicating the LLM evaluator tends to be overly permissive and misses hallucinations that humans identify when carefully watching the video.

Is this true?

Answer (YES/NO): NO